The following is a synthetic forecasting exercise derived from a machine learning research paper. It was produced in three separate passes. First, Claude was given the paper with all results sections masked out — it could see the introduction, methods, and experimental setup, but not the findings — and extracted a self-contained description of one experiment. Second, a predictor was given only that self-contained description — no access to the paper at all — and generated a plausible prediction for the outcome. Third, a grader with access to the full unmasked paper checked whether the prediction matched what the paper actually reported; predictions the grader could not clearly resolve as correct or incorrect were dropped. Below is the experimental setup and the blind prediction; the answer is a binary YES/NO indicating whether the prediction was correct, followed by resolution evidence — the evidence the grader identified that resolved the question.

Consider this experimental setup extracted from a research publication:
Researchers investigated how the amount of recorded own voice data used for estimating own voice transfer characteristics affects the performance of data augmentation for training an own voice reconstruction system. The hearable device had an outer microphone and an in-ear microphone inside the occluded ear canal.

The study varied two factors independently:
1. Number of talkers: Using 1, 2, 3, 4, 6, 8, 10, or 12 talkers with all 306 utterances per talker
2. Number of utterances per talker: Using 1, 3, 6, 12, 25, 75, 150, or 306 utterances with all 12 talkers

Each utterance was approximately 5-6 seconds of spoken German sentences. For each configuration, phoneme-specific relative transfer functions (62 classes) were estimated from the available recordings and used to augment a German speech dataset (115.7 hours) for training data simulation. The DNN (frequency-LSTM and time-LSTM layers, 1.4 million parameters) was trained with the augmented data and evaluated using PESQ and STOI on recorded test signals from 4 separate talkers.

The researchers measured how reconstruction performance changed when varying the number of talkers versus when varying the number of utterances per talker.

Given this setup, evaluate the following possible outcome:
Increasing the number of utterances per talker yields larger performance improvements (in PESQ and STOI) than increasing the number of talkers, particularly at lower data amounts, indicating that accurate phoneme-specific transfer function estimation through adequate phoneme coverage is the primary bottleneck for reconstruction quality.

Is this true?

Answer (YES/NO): NO